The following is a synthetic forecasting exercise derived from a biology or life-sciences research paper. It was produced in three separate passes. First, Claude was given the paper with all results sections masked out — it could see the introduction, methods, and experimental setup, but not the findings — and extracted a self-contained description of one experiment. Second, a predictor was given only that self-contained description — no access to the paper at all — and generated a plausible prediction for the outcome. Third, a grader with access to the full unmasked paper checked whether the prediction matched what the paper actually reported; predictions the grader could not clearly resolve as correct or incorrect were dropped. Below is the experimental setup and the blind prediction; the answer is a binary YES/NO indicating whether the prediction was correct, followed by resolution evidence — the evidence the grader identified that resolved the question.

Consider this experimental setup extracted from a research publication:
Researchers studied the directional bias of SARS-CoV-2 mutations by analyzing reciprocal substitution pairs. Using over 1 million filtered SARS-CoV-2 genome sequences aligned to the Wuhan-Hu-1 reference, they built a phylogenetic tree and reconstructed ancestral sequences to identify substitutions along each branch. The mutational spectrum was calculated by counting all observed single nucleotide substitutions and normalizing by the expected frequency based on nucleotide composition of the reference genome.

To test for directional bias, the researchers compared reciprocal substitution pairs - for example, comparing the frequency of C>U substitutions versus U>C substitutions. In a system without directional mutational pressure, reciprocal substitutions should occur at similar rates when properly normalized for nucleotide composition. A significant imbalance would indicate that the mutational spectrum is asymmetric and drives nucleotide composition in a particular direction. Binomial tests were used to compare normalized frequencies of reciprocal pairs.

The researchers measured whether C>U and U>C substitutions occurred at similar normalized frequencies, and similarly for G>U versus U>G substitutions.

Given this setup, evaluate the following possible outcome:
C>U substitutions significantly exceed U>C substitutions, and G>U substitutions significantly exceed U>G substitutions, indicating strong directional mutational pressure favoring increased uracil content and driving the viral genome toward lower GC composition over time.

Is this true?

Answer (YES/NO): YES